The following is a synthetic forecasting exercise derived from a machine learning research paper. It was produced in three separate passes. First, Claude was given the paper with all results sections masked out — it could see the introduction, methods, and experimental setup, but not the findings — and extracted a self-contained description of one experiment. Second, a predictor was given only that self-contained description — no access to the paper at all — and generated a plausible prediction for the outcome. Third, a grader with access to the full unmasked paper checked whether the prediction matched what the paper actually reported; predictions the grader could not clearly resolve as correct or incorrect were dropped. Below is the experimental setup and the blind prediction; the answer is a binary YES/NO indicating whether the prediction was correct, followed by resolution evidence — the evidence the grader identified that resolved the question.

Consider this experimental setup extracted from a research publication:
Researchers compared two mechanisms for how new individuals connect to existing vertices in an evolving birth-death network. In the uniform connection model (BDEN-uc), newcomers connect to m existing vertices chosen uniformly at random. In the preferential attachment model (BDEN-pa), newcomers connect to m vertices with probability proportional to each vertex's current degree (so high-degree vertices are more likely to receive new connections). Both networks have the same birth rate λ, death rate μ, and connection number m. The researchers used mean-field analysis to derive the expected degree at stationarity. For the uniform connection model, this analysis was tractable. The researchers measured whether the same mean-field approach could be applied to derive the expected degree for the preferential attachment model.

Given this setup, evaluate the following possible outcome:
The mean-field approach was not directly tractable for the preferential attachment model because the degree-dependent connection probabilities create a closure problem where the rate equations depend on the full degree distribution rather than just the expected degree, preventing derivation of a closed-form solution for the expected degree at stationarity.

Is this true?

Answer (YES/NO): YES